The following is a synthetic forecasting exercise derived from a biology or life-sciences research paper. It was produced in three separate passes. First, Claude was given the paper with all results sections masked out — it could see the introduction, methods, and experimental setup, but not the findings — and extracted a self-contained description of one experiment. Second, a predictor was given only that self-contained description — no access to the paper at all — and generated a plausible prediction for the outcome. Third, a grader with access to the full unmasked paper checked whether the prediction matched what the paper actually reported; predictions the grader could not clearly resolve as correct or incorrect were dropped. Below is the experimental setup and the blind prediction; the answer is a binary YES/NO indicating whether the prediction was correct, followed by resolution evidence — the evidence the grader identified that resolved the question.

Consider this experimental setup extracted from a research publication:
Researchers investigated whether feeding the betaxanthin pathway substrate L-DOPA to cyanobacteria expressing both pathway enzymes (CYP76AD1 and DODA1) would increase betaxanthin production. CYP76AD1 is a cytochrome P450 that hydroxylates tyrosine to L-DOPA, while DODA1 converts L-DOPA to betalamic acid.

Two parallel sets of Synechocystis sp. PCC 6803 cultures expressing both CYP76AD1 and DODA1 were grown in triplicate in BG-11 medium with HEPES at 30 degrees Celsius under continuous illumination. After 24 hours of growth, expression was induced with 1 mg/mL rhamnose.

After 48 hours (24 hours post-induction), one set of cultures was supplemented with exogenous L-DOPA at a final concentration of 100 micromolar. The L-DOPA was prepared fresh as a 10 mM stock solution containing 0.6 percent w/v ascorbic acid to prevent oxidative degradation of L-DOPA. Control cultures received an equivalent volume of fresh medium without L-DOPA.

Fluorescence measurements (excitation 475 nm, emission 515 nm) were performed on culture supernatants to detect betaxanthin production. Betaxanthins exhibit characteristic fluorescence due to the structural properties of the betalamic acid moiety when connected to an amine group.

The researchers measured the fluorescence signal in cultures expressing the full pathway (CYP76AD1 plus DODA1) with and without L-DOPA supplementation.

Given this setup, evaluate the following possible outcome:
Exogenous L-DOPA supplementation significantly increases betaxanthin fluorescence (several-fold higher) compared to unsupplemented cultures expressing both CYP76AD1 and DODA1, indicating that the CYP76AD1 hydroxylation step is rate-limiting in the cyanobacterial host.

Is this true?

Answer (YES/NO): YES